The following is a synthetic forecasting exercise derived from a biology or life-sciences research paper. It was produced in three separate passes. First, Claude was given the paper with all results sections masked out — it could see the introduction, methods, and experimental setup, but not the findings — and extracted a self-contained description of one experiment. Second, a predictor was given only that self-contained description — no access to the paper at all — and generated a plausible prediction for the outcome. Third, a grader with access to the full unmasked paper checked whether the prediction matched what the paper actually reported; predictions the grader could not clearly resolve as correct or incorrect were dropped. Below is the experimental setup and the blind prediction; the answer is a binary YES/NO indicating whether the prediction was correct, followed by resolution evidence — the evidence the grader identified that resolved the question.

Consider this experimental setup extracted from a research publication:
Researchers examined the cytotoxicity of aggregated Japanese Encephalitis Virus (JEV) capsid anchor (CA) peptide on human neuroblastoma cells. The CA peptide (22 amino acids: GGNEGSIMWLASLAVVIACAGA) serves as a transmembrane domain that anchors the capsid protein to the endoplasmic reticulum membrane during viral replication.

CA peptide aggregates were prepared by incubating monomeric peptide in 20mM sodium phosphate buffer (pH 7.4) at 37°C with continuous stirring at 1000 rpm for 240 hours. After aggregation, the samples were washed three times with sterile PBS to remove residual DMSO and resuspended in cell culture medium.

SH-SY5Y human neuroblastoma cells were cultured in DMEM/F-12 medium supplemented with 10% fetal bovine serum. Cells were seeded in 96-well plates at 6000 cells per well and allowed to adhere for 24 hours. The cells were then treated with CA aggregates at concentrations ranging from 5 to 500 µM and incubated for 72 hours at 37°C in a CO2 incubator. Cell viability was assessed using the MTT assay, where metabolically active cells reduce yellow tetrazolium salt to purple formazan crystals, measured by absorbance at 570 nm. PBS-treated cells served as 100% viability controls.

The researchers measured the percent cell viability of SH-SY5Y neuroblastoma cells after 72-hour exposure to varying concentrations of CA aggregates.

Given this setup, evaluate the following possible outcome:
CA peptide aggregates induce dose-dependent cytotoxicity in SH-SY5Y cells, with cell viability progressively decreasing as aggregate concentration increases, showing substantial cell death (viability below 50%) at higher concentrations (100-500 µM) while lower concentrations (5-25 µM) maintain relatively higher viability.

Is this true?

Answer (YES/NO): NO